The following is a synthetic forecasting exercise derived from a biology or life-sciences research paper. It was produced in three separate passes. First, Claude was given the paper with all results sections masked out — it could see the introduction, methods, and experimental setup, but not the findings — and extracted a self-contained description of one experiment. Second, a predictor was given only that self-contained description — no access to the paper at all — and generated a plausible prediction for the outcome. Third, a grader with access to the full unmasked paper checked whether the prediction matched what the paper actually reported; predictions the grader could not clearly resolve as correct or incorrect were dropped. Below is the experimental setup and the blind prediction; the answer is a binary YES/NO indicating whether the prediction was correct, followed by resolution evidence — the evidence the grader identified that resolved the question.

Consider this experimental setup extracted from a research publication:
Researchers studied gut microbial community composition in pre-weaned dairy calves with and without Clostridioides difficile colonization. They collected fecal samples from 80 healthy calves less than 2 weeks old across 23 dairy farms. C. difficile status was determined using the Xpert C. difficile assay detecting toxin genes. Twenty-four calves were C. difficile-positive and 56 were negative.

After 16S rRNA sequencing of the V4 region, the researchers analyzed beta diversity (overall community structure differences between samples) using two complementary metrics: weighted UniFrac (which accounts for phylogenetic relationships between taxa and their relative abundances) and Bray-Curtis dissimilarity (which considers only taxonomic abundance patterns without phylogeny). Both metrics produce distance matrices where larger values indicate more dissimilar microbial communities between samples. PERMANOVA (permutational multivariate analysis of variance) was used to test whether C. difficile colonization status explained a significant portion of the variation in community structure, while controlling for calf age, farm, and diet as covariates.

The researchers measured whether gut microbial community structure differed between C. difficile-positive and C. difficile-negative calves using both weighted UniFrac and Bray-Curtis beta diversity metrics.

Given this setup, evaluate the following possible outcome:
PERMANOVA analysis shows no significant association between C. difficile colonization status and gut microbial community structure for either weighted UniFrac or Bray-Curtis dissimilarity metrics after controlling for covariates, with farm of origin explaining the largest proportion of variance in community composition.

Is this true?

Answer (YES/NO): NO